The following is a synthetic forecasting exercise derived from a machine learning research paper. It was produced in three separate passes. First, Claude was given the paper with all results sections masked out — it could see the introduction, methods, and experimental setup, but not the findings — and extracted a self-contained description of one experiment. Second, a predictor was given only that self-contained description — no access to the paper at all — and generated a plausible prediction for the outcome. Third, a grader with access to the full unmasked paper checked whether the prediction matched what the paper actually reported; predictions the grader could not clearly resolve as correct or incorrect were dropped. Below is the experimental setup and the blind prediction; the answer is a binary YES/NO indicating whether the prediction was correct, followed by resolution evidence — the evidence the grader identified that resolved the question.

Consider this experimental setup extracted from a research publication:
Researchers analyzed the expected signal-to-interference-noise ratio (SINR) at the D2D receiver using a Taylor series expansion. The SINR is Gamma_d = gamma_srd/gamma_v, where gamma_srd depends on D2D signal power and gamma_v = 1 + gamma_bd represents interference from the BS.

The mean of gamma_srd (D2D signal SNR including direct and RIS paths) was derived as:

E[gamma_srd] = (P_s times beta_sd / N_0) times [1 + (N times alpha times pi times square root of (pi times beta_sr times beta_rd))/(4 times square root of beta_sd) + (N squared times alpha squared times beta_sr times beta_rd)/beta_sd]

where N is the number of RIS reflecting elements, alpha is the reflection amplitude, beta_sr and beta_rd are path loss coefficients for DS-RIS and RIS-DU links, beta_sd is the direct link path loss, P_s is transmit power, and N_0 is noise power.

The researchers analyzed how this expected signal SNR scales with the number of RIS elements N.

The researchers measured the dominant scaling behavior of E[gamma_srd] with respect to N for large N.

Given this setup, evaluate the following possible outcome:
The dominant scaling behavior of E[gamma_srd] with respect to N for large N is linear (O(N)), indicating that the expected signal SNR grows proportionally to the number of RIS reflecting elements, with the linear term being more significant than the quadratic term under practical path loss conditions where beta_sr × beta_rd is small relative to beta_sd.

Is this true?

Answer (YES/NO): NO